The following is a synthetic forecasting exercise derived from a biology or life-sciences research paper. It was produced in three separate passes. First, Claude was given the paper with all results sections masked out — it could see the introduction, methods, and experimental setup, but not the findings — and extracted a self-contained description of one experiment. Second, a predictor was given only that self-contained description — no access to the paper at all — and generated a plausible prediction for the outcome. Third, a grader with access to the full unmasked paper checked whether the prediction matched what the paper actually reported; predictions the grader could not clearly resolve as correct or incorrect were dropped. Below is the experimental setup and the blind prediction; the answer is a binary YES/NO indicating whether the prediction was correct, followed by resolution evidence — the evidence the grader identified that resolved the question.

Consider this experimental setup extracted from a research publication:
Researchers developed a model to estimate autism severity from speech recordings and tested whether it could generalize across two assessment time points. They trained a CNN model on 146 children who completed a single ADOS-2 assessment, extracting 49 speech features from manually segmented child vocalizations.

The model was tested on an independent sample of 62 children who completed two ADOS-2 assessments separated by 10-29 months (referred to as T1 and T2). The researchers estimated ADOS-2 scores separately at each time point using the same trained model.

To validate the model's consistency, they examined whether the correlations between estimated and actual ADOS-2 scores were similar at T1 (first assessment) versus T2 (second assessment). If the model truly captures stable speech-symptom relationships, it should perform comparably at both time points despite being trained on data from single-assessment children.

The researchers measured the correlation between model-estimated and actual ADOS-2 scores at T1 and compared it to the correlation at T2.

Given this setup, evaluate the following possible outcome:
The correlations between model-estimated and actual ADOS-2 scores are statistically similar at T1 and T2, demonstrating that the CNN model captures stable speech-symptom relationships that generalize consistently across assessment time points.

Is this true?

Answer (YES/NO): NO